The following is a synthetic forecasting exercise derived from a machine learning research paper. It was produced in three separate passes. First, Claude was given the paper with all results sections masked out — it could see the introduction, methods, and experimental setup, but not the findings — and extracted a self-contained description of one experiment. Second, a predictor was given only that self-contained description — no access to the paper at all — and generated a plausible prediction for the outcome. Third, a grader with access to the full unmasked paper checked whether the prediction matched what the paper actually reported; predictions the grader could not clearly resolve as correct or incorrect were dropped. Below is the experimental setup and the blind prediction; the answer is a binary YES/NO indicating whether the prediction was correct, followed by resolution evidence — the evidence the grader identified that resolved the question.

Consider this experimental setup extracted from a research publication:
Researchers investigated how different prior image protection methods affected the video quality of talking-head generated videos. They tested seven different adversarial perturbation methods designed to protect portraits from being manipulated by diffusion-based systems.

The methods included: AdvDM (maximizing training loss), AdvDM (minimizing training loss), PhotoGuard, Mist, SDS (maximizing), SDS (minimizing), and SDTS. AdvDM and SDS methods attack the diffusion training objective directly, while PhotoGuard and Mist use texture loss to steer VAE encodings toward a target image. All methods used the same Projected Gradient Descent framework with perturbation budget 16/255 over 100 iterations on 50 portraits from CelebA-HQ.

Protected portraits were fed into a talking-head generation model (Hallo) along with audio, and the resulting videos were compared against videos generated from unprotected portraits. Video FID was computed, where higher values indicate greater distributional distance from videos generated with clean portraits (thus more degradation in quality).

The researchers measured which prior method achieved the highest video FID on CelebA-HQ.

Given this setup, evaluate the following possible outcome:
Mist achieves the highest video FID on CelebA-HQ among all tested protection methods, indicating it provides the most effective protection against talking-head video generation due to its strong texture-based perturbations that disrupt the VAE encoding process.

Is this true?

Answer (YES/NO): YES